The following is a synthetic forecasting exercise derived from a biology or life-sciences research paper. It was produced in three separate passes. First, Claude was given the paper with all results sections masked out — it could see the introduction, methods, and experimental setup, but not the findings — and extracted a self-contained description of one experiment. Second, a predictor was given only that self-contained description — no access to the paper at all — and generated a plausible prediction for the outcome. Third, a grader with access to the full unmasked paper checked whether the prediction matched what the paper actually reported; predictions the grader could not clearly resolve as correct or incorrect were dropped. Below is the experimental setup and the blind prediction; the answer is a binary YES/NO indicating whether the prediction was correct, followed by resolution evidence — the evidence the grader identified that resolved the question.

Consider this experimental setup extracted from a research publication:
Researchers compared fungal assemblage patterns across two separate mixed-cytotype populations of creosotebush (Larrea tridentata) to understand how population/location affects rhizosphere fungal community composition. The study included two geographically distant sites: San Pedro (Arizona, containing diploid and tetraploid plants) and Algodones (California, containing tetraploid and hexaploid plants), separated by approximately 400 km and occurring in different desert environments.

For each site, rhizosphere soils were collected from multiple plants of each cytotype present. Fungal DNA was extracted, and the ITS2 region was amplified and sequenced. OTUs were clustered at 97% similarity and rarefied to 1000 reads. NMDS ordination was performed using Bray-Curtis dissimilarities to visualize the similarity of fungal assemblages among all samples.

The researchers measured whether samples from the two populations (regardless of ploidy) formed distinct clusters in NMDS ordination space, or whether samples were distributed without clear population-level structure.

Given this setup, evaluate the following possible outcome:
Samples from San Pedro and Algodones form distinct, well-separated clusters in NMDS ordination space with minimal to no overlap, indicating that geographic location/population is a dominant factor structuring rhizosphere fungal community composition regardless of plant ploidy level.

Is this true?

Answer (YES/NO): YES